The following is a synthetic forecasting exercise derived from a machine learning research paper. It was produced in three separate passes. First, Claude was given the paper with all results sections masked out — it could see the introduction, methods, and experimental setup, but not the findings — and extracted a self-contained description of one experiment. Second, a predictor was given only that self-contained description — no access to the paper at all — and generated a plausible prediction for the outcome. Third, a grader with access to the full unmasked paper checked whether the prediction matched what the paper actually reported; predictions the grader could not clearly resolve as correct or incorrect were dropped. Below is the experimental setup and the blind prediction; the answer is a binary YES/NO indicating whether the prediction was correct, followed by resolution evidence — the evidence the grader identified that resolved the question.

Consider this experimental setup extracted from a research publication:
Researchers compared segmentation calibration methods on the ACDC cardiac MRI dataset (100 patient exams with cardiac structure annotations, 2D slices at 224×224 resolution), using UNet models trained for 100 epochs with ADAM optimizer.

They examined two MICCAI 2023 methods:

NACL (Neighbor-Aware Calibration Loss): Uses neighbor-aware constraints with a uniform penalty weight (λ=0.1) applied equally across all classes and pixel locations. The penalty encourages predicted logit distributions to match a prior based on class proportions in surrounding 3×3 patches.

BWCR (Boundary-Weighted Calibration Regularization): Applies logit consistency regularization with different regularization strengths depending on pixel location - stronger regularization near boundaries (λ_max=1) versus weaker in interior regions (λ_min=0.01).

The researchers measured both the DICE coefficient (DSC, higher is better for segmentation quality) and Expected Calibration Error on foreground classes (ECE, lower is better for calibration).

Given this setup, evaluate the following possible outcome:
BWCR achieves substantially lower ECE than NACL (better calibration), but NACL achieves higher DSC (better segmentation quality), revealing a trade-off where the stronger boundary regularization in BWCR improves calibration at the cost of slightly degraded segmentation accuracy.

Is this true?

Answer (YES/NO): YES